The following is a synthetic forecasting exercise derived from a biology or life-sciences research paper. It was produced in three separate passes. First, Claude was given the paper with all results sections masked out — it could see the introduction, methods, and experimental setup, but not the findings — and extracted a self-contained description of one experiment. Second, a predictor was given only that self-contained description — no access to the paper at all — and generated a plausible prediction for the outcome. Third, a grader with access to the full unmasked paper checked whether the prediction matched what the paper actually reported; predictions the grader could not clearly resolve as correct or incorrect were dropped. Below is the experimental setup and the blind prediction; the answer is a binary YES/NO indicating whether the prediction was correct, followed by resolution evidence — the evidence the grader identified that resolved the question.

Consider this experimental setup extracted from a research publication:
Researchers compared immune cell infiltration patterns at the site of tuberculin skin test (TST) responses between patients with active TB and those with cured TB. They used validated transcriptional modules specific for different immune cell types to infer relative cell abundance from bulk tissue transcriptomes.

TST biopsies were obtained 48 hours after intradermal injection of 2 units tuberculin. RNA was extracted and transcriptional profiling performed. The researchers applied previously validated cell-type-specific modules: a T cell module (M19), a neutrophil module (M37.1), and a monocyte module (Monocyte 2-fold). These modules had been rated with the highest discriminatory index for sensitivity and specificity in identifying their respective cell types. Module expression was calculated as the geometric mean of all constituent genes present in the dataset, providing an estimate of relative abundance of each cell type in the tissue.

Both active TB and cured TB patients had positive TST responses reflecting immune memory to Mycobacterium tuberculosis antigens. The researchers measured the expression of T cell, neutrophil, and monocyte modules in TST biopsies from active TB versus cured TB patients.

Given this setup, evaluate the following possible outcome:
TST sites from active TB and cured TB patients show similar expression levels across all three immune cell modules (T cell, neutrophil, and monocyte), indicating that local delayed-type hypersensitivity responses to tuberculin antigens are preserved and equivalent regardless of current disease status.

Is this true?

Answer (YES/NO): NO